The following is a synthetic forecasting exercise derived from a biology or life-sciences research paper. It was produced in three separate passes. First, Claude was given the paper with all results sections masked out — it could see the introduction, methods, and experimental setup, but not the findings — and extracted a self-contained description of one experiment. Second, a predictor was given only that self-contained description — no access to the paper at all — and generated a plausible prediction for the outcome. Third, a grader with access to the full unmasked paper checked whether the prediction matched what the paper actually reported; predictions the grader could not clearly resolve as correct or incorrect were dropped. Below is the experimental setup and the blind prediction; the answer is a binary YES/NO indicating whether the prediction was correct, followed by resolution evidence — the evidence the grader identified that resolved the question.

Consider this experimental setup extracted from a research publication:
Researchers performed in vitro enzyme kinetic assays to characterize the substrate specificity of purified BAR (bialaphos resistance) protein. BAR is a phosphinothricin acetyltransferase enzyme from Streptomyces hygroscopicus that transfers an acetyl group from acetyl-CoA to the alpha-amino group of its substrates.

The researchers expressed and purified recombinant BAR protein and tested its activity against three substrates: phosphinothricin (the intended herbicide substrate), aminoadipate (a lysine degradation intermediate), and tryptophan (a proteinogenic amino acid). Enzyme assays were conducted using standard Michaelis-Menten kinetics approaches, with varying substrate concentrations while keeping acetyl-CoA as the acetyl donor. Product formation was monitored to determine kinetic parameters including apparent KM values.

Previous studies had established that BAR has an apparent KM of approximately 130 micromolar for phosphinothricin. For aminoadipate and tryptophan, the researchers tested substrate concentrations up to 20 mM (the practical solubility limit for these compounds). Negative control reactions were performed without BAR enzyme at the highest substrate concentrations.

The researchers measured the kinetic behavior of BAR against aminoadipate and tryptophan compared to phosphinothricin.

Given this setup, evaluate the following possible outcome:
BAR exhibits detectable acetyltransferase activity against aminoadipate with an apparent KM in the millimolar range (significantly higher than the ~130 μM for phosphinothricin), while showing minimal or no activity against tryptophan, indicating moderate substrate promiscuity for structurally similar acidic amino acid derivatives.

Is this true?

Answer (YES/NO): NO